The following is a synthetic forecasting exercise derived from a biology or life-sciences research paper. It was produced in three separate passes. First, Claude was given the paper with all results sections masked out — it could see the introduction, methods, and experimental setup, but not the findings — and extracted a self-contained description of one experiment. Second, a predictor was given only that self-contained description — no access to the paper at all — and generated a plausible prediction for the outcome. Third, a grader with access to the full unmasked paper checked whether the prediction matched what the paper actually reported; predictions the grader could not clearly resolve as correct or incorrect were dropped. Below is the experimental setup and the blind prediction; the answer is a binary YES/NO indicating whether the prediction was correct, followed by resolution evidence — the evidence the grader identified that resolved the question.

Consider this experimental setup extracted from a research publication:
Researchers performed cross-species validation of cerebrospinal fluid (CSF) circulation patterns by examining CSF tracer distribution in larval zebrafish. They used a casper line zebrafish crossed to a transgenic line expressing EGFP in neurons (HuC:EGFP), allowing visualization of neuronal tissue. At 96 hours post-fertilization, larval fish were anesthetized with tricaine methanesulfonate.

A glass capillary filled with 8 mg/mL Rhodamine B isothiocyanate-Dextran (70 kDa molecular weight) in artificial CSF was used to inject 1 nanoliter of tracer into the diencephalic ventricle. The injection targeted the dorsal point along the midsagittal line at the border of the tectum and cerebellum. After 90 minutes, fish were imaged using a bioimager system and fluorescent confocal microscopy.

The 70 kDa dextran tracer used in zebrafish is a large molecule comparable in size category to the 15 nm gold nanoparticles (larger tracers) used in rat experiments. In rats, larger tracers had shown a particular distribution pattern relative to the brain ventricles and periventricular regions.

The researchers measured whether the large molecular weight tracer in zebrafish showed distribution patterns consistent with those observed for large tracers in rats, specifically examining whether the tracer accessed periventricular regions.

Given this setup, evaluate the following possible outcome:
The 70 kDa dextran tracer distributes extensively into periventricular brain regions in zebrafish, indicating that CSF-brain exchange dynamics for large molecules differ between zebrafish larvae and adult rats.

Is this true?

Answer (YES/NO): NO